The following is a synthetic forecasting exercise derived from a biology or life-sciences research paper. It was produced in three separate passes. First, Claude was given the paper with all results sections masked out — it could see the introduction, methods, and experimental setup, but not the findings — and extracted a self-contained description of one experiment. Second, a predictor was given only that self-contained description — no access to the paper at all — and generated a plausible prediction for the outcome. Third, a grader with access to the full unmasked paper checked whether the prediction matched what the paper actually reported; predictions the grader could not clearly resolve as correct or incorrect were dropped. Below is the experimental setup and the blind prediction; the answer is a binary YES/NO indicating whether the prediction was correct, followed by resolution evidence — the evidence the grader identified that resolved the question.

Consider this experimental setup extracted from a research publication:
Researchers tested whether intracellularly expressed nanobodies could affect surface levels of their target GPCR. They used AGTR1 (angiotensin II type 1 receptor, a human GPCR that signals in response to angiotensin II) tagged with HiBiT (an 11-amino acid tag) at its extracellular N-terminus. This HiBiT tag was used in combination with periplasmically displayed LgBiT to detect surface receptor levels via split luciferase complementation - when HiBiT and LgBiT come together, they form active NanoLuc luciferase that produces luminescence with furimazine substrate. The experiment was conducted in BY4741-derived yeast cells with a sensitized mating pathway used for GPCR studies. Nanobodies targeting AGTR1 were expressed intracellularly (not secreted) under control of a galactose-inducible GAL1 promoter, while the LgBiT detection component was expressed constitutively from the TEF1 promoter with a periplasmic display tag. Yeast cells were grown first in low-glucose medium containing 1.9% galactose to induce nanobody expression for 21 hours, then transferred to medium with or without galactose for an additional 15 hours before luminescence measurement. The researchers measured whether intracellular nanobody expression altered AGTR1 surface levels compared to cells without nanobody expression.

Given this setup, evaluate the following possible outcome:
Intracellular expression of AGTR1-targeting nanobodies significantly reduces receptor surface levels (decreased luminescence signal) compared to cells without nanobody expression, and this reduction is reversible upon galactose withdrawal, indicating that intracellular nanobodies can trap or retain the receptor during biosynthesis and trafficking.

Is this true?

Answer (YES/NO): NO